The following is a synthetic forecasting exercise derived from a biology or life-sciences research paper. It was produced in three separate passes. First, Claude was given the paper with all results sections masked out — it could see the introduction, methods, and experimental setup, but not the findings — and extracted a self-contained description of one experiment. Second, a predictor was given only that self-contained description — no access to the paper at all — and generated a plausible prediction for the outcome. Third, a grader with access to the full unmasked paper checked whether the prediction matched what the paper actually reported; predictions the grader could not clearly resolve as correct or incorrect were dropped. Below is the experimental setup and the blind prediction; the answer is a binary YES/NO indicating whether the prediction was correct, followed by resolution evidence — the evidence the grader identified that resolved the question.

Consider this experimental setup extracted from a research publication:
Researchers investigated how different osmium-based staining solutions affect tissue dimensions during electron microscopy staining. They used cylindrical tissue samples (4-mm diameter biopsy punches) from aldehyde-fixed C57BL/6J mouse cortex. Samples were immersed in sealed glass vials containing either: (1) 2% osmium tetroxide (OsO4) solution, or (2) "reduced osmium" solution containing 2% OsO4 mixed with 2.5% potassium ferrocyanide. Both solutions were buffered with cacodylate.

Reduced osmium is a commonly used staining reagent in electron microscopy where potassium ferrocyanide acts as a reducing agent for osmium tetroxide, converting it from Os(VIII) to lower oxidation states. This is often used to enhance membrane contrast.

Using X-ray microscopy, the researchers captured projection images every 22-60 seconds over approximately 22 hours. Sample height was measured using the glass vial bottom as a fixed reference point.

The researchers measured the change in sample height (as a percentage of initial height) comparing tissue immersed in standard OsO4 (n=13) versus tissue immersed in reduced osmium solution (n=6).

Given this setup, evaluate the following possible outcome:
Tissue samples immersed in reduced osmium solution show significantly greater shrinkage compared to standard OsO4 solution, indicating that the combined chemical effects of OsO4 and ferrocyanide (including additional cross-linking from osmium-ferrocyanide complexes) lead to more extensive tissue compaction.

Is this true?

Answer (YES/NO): YES